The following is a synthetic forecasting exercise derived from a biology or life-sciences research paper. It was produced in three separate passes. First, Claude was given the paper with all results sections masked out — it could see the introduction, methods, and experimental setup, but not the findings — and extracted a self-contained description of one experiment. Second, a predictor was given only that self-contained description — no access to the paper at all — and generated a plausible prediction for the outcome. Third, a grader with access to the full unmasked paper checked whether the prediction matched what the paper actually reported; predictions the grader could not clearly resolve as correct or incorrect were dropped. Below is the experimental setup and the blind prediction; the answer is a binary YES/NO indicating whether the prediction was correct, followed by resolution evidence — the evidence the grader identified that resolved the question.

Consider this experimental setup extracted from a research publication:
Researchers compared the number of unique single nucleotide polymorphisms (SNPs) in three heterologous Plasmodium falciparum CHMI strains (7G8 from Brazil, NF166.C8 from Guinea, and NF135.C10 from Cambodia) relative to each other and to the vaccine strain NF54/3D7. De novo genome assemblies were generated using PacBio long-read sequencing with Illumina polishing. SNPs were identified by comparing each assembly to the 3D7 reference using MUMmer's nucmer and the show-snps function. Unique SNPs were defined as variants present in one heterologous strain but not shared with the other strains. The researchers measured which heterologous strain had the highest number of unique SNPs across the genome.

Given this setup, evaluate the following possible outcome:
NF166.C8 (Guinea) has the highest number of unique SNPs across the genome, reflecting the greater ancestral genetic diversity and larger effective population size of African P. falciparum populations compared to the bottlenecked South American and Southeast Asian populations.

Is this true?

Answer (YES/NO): NO